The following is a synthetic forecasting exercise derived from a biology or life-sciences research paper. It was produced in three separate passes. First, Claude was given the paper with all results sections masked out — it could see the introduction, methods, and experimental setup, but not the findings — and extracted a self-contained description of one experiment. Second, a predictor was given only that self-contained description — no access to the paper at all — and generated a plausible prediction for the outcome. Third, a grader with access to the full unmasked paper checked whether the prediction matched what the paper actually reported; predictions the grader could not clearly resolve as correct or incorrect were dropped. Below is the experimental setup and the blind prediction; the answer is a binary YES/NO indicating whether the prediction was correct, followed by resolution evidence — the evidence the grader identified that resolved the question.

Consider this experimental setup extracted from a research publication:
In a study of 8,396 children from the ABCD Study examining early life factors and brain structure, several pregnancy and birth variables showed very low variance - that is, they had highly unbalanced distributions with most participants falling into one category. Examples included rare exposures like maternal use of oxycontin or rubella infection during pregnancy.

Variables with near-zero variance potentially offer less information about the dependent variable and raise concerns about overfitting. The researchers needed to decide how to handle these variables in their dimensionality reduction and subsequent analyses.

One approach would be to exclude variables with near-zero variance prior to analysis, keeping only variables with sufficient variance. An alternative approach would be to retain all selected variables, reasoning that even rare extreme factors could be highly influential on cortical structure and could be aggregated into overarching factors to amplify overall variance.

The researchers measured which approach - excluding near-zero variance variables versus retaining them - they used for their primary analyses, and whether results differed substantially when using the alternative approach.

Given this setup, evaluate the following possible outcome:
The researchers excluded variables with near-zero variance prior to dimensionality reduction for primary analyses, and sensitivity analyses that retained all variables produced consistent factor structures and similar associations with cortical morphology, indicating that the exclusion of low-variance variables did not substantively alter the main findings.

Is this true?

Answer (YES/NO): NO